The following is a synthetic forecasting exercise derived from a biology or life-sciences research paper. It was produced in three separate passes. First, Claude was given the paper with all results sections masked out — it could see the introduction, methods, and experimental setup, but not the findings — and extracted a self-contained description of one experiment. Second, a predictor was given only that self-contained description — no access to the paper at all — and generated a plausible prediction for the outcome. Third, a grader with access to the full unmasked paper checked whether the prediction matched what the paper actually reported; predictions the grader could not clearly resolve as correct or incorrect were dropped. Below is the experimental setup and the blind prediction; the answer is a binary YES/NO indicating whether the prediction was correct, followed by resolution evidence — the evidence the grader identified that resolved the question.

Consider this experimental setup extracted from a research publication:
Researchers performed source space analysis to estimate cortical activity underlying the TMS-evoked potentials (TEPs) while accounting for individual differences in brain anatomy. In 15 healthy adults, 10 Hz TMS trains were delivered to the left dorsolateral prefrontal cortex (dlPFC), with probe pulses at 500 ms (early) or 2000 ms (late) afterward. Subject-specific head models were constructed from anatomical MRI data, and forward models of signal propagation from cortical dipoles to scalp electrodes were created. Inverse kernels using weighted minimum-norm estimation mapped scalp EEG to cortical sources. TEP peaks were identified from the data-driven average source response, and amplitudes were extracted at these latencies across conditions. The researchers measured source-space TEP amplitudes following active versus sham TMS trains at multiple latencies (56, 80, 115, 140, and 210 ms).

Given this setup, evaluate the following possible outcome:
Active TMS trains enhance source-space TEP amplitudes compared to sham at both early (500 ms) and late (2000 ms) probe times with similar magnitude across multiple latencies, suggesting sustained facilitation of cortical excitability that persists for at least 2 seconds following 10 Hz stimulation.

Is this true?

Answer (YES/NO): NO